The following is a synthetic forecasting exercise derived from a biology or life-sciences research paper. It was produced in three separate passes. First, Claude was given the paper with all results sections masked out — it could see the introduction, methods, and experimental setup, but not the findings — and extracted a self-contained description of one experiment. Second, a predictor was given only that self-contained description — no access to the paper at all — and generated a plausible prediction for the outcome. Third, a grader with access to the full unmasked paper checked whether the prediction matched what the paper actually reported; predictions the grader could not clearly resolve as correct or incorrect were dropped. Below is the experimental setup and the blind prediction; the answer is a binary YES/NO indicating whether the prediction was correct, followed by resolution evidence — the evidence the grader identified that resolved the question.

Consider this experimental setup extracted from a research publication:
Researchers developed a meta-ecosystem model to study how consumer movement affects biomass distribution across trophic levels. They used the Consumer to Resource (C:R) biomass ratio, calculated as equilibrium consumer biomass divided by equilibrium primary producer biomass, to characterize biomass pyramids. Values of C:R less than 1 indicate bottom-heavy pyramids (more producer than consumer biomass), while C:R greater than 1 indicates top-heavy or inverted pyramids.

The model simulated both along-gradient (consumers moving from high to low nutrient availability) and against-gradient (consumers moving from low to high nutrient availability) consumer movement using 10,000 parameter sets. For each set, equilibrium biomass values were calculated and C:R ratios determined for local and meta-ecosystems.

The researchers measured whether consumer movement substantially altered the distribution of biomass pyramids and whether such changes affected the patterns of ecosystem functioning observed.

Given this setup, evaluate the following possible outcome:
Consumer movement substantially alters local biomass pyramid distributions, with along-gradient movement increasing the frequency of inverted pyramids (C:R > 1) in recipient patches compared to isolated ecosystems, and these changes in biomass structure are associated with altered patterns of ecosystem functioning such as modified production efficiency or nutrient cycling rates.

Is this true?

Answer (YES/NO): NO